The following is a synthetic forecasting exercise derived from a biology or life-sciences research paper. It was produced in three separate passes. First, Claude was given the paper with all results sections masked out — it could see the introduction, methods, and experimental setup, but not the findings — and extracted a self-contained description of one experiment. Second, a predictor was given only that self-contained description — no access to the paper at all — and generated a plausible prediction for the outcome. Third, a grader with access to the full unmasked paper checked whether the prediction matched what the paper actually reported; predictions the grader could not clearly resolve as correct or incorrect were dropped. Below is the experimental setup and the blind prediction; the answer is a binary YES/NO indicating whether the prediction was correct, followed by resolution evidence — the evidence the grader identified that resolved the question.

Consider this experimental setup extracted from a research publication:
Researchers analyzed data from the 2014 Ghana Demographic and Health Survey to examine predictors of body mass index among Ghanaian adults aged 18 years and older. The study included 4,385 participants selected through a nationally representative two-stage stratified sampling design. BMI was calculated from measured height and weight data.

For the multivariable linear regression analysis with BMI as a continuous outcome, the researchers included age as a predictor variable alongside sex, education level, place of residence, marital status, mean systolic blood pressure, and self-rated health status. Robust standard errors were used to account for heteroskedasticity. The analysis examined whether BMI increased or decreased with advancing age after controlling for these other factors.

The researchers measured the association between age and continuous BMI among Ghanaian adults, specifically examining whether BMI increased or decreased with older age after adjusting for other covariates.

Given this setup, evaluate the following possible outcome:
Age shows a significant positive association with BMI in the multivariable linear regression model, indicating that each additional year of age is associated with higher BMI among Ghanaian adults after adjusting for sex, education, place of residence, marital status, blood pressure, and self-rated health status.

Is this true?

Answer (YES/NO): NO